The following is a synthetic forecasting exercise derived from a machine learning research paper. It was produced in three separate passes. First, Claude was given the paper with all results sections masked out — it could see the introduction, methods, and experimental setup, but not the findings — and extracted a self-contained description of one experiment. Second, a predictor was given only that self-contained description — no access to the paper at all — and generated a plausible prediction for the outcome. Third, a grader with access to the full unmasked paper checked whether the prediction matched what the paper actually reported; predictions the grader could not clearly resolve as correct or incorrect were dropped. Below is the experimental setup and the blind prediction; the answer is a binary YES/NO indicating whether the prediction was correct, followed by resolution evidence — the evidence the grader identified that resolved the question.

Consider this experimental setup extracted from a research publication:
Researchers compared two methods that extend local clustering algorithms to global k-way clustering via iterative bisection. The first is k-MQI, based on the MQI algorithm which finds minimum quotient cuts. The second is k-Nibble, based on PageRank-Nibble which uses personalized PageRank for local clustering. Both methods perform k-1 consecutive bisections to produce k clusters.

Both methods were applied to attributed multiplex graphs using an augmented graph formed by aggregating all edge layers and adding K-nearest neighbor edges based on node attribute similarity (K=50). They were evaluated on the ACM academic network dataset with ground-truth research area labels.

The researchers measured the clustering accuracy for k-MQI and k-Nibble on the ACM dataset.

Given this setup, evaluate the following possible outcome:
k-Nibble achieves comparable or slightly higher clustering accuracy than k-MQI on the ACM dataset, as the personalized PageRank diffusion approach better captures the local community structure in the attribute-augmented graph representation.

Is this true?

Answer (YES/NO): NO